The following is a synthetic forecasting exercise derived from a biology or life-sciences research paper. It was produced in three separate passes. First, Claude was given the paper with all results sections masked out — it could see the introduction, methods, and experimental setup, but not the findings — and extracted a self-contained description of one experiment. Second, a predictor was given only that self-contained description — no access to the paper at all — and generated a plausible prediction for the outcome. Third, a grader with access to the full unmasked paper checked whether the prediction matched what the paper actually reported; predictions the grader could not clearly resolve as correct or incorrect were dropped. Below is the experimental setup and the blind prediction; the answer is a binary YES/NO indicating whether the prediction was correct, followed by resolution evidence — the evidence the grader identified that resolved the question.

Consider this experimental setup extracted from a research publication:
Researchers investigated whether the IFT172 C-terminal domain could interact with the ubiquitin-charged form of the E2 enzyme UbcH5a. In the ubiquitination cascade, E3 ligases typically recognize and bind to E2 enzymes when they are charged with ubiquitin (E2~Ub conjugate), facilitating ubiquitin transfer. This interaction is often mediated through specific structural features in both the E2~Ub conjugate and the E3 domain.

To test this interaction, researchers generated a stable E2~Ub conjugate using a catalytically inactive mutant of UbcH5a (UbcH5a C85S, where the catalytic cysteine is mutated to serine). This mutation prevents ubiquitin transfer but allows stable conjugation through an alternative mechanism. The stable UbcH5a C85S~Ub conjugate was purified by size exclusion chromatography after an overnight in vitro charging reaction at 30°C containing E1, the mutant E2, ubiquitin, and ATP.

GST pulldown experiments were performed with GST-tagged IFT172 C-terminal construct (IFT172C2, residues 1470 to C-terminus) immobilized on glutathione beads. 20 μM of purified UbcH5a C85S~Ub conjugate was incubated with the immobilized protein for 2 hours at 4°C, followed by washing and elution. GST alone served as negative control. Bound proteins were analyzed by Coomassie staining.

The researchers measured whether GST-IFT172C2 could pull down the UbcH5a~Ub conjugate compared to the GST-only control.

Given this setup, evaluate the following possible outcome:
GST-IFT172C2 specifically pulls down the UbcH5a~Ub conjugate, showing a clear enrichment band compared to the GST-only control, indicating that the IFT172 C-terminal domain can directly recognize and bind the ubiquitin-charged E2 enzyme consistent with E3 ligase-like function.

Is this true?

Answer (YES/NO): NO